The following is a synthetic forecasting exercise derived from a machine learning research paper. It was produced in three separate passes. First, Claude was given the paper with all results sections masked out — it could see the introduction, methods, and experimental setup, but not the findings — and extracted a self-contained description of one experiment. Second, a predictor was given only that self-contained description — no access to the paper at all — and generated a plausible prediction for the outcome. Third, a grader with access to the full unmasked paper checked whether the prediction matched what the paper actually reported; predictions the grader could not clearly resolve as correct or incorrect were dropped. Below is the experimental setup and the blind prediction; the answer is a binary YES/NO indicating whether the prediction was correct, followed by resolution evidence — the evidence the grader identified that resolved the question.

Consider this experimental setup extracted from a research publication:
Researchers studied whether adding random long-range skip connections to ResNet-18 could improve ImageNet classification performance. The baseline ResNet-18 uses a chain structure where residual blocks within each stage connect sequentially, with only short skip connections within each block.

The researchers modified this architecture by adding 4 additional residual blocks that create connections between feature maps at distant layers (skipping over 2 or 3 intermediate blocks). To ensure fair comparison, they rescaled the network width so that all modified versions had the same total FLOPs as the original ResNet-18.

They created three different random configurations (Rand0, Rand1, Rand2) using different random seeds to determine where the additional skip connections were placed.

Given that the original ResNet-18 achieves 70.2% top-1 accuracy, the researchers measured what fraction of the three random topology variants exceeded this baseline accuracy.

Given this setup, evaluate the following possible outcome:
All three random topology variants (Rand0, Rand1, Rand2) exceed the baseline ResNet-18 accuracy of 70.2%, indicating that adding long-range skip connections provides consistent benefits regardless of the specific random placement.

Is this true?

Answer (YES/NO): NO